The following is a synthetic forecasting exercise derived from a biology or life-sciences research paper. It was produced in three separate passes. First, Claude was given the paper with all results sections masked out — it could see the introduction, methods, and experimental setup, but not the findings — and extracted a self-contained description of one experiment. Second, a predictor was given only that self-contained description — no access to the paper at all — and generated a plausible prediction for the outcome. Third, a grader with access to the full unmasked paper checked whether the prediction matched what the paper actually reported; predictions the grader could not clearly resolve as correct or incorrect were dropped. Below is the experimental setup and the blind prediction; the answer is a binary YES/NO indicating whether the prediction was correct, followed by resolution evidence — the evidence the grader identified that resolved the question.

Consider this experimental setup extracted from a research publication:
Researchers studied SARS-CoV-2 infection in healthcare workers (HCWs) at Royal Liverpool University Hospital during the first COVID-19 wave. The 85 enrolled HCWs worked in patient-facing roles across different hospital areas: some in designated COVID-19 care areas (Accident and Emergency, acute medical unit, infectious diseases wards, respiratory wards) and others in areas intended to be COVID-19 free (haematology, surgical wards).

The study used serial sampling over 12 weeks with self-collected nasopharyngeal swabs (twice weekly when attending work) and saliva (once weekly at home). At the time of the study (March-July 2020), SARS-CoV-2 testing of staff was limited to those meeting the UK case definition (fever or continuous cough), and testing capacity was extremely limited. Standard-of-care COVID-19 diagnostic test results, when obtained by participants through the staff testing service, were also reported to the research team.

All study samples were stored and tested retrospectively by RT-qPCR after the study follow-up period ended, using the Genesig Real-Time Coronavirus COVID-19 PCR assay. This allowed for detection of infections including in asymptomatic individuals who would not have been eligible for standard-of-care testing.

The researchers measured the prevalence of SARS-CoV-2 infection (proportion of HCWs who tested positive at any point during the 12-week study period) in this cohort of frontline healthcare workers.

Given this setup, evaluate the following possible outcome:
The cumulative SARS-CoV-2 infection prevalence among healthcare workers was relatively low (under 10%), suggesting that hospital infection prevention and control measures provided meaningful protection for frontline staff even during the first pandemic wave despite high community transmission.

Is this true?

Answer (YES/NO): NO